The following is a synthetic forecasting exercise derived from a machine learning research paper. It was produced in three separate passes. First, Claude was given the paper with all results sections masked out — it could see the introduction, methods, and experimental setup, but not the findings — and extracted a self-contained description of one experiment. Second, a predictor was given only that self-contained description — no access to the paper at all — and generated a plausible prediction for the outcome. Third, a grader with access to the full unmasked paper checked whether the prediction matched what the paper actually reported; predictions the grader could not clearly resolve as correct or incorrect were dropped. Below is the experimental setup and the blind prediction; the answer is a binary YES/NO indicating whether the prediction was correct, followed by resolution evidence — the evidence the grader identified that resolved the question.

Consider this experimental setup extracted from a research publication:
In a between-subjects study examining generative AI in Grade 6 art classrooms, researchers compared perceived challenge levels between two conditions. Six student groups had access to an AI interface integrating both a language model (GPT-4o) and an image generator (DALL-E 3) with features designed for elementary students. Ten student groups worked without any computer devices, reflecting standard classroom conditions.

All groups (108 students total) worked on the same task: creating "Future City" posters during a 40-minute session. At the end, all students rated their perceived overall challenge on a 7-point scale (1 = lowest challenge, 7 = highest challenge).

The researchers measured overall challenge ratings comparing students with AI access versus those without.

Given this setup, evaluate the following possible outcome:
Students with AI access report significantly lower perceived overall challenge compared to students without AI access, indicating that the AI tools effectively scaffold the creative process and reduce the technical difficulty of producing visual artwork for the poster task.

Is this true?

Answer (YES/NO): NO